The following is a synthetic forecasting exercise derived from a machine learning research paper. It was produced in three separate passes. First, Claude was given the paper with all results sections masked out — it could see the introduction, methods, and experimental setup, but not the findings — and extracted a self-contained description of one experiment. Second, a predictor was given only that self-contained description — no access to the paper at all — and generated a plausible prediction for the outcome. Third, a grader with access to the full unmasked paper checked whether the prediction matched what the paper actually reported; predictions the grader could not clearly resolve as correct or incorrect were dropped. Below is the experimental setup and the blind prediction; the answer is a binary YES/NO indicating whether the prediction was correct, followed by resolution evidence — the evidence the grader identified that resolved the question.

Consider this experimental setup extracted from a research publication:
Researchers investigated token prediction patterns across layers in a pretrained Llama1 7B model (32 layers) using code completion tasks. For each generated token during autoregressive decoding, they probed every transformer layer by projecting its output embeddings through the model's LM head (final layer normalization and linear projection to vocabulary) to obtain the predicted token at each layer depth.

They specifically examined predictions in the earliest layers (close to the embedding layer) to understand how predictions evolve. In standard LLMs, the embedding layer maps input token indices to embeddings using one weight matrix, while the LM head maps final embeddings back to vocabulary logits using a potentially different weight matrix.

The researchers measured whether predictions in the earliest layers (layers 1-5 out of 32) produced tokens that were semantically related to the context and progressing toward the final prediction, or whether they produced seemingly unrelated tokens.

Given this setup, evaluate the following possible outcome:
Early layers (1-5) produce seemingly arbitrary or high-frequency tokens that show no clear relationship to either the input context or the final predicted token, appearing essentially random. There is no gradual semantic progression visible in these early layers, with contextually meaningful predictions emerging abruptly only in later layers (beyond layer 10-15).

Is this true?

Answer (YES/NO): NO